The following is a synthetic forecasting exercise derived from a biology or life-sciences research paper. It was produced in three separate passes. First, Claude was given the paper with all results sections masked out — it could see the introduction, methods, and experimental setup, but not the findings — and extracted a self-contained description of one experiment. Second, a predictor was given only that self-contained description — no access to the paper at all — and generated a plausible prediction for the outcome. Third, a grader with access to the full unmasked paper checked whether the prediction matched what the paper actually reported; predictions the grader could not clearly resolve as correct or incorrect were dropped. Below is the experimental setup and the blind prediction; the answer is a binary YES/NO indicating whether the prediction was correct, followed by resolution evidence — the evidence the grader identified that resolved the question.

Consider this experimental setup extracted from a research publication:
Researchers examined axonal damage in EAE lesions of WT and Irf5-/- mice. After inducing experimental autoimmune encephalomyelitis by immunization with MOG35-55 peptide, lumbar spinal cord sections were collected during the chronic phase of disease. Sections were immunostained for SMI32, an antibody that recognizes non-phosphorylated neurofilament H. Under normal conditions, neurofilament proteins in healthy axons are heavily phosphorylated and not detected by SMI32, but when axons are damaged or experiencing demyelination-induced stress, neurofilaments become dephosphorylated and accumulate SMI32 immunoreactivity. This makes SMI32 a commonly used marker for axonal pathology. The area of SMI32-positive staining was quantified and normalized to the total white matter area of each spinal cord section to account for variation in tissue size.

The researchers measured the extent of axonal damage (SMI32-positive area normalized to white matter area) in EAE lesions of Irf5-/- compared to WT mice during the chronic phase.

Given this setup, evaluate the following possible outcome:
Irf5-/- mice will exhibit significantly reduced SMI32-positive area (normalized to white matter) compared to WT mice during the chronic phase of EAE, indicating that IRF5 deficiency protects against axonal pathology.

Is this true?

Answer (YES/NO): NO